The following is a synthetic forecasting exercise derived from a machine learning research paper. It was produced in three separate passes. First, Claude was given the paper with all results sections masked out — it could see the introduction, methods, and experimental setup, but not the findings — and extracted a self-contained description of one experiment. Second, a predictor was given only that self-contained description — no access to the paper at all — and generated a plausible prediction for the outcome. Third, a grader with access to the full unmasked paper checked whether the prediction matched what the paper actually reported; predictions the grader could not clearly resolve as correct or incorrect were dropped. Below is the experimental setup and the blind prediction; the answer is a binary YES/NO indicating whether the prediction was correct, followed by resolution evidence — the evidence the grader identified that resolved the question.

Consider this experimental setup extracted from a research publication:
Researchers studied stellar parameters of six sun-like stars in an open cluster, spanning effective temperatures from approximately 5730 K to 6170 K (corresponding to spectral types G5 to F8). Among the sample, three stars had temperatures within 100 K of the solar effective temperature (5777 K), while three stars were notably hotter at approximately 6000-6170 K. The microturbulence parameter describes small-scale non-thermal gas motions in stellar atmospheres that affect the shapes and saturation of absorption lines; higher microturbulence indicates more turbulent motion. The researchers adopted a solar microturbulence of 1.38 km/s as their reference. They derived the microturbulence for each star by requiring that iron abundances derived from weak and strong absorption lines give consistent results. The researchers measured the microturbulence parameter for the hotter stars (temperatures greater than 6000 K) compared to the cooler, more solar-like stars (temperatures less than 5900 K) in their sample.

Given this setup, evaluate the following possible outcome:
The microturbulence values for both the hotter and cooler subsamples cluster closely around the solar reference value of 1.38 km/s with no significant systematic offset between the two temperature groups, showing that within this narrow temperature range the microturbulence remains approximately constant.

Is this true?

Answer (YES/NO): NO